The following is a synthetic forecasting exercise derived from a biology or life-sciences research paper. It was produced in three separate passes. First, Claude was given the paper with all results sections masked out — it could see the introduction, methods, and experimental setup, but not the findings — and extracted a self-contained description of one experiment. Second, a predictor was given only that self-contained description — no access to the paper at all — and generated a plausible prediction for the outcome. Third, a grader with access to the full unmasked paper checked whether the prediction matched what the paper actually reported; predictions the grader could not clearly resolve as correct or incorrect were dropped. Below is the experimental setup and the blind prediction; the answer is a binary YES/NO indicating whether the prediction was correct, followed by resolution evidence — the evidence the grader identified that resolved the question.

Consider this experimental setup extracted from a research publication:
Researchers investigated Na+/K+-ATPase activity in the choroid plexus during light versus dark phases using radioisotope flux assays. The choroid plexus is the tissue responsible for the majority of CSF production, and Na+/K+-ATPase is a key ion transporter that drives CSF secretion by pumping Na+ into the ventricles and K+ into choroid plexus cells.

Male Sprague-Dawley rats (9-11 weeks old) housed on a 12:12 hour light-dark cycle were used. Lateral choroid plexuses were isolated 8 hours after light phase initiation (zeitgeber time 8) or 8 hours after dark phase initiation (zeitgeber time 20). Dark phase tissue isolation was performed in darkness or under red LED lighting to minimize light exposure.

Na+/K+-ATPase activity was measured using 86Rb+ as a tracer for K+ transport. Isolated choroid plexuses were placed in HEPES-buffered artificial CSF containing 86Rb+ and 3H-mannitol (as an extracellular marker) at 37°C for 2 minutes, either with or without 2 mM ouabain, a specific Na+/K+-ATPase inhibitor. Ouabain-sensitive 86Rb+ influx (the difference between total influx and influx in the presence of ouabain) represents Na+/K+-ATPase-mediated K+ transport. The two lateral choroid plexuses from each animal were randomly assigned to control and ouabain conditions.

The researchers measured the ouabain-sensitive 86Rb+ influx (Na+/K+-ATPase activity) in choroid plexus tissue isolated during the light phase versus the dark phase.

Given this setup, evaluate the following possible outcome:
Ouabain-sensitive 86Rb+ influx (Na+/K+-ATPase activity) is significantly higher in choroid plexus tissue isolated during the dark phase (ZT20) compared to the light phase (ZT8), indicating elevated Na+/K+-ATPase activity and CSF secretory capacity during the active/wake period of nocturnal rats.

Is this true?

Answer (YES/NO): NO